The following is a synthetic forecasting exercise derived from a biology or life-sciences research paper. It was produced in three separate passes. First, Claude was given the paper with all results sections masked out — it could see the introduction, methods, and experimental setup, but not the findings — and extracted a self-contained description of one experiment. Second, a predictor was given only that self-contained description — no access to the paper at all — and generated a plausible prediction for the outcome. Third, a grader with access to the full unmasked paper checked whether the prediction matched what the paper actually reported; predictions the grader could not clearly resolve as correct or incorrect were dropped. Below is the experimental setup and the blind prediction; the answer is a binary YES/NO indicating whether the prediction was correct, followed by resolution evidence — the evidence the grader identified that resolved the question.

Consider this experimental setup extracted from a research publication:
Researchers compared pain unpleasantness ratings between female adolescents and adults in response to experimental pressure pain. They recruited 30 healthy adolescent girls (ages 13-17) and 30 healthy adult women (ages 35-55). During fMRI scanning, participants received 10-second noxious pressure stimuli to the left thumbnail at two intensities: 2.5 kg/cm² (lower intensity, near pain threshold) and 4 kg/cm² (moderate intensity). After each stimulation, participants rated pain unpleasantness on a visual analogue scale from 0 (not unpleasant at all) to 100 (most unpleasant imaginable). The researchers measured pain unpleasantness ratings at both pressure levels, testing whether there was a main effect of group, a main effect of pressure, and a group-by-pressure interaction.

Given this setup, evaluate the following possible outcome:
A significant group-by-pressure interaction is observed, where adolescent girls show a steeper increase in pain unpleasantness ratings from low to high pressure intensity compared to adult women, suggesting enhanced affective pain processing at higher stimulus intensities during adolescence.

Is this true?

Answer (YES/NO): NO